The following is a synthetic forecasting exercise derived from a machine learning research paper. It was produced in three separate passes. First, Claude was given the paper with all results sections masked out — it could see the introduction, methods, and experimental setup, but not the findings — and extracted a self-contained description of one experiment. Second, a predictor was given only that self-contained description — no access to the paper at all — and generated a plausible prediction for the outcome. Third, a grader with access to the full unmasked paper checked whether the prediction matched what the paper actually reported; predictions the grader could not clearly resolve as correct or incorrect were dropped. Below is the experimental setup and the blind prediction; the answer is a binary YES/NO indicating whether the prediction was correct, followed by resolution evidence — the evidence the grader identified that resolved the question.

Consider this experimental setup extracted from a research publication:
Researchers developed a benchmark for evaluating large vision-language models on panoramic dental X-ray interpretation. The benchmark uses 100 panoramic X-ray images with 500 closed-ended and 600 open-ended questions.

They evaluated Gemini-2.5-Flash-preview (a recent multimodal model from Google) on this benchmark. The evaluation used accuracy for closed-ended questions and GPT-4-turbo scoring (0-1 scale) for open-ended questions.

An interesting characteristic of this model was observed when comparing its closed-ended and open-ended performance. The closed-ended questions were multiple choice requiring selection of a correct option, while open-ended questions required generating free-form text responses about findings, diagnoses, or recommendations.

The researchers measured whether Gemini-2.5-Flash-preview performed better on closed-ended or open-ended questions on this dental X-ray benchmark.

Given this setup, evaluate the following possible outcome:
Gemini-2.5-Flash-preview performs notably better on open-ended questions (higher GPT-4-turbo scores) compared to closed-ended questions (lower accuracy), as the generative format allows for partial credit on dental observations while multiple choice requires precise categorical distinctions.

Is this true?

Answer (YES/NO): YES